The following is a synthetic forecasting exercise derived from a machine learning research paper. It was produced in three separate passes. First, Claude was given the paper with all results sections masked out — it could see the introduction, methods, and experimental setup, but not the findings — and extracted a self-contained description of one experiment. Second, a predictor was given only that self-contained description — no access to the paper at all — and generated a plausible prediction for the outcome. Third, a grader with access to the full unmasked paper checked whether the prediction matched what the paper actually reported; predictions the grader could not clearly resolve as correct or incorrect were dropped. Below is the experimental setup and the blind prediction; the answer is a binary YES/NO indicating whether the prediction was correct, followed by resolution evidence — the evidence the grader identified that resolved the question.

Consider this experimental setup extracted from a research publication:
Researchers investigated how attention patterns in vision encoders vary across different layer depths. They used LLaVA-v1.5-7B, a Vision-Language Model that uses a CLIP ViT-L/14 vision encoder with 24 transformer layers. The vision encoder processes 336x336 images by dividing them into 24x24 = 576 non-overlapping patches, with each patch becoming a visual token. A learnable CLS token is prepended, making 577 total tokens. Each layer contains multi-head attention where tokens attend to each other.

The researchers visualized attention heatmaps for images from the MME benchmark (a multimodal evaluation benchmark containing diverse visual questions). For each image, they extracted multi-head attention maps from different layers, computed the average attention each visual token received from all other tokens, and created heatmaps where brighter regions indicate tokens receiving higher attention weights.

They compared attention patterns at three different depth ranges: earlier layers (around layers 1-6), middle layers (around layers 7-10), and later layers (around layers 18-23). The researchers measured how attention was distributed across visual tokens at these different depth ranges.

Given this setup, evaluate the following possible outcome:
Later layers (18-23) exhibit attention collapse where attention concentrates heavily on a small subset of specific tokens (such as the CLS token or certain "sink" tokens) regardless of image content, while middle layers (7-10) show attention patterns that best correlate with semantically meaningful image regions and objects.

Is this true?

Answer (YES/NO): NO